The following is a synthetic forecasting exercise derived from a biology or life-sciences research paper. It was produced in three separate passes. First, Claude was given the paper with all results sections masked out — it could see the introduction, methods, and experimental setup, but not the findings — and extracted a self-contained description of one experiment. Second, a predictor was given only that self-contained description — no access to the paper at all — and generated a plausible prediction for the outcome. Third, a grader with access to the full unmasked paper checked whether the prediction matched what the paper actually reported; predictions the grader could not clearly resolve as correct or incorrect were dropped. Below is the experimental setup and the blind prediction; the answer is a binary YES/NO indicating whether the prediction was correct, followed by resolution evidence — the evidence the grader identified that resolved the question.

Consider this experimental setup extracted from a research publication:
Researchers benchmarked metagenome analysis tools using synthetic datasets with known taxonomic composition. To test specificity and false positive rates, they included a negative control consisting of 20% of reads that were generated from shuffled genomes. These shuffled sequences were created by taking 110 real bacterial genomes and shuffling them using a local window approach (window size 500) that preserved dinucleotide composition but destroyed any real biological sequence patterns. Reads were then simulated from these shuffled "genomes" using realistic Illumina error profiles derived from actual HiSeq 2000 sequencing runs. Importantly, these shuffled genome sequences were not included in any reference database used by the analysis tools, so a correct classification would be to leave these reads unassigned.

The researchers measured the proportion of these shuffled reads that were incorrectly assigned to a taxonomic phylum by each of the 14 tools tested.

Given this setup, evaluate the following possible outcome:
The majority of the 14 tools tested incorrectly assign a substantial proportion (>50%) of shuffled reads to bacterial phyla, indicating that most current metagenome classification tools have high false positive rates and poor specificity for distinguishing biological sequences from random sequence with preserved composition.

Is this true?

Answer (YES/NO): NO